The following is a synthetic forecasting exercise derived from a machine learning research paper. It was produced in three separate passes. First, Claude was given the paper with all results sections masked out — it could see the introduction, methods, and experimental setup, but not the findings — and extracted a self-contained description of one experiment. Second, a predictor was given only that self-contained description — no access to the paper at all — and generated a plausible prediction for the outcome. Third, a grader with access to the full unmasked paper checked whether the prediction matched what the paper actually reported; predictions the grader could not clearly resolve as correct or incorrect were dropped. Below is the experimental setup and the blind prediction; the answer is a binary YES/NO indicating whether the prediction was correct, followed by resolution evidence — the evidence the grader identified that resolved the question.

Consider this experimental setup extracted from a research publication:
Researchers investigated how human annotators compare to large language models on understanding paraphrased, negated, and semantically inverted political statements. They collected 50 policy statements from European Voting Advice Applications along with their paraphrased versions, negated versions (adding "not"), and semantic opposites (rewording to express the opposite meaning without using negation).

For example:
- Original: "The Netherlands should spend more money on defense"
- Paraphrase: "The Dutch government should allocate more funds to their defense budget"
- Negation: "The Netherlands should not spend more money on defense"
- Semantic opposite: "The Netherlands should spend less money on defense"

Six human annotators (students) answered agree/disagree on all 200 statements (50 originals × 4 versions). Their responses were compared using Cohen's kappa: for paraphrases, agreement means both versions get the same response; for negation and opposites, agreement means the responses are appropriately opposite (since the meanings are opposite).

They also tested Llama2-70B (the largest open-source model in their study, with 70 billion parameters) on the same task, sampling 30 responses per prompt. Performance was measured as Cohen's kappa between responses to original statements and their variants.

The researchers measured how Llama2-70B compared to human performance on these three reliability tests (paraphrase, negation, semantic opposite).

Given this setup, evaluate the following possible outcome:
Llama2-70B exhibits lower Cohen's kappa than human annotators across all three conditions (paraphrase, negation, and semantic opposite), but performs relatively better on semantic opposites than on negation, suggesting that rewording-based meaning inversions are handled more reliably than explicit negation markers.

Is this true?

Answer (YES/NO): NO